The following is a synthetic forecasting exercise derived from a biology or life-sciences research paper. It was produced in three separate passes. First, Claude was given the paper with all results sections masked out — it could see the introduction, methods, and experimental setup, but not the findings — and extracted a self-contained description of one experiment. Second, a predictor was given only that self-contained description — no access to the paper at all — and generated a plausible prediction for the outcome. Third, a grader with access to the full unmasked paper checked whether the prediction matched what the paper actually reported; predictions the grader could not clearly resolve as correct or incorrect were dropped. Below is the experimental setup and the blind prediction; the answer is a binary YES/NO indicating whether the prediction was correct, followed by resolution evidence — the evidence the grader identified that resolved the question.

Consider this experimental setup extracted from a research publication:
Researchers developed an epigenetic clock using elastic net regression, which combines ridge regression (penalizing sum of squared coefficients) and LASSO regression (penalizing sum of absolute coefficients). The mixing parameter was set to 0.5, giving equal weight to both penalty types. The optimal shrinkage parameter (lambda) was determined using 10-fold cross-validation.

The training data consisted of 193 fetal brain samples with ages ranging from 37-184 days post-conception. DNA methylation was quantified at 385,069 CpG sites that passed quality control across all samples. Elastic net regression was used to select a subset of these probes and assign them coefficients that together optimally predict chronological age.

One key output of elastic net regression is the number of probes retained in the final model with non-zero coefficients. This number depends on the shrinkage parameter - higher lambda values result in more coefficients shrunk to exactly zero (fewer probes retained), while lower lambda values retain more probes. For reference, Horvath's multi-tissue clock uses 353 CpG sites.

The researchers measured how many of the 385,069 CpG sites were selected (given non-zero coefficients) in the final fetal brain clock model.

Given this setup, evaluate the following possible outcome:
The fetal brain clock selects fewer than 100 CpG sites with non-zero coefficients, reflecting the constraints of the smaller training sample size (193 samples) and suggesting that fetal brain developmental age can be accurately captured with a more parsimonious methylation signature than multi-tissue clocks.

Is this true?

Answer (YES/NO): NO